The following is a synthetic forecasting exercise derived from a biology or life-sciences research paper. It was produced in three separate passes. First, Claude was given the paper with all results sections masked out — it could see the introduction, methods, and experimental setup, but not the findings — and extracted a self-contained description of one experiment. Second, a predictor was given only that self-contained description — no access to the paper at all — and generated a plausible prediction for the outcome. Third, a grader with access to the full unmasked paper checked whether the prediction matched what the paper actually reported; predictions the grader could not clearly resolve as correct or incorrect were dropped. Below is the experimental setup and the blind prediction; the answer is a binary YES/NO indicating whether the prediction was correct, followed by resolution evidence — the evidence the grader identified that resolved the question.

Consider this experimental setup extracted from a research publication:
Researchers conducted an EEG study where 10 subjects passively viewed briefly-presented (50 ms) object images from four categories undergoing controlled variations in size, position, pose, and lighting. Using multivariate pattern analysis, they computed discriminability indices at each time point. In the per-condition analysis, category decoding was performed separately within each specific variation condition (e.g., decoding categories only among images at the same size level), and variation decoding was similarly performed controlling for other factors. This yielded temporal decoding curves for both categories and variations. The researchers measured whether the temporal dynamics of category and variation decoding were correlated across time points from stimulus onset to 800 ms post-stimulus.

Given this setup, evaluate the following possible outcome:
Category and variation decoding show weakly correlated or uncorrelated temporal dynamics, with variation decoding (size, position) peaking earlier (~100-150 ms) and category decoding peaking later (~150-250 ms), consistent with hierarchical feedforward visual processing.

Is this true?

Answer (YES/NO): NO